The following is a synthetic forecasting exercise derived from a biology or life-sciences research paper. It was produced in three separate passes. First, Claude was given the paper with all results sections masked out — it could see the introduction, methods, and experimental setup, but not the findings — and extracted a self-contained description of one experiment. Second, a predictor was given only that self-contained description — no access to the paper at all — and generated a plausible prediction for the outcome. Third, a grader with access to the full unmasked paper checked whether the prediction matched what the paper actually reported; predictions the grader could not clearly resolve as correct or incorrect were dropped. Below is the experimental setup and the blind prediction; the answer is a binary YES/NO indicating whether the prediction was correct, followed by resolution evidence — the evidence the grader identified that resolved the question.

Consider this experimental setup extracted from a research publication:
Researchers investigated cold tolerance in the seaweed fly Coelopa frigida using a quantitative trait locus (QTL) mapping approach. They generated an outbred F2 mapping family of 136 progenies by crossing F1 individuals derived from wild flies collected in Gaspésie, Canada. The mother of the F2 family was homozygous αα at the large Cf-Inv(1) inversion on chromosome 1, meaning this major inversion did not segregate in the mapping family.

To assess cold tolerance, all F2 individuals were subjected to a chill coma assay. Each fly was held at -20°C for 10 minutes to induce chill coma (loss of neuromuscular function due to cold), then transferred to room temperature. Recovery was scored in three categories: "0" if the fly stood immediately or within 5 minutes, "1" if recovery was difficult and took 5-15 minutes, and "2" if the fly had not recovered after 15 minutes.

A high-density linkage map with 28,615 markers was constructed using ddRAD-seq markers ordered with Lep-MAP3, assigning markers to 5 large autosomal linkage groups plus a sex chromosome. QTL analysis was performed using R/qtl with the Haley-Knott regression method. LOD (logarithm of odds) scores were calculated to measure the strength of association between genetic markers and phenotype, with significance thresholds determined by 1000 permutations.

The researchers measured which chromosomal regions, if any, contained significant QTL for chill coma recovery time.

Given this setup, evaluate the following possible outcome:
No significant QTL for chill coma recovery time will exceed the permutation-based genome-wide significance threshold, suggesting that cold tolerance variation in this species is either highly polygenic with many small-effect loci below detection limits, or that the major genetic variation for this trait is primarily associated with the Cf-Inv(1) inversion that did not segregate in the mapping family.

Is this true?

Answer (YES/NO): NO